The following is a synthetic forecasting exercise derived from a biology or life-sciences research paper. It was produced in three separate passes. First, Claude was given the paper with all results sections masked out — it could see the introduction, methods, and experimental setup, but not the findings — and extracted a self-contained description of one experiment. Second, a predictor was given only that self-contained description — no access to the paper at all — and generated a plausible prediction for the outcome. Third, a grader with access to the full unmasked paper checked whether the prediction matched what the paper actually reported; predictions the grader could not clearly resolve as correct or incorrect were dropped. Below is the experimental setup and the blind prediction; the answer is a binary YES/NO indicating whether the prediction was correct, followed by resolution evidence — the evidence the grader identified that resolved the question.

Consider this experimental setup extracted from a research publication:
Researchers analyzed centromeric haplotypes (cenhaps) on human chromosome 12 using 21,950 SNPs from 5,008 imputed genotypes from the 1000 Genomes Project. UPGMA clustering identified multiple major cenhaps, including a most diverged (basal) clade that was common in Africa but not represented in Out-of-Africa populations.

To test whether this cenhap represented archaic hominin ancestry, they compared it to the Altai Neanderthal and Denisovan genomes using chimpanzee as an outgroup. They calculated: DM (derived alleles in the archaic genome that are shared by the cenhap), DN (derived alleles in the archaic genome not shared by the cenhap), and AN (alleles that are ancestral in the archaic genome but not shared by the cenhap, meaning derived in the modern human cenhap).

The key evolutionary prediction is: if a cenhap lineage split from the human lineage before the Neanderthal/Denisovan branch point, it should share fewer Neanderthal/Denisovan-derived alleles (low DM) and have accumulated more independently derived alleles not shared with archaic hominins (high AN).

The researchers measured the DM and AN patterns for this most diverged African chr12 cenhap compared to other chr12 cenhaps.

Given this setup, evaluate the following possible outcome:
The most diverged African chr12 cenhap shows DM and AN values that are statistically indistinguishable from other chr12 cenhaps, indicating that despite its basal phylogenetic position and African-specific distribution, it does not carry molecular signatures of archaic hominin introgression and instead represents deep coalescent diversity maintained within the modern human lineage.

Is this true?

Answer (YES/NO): NO